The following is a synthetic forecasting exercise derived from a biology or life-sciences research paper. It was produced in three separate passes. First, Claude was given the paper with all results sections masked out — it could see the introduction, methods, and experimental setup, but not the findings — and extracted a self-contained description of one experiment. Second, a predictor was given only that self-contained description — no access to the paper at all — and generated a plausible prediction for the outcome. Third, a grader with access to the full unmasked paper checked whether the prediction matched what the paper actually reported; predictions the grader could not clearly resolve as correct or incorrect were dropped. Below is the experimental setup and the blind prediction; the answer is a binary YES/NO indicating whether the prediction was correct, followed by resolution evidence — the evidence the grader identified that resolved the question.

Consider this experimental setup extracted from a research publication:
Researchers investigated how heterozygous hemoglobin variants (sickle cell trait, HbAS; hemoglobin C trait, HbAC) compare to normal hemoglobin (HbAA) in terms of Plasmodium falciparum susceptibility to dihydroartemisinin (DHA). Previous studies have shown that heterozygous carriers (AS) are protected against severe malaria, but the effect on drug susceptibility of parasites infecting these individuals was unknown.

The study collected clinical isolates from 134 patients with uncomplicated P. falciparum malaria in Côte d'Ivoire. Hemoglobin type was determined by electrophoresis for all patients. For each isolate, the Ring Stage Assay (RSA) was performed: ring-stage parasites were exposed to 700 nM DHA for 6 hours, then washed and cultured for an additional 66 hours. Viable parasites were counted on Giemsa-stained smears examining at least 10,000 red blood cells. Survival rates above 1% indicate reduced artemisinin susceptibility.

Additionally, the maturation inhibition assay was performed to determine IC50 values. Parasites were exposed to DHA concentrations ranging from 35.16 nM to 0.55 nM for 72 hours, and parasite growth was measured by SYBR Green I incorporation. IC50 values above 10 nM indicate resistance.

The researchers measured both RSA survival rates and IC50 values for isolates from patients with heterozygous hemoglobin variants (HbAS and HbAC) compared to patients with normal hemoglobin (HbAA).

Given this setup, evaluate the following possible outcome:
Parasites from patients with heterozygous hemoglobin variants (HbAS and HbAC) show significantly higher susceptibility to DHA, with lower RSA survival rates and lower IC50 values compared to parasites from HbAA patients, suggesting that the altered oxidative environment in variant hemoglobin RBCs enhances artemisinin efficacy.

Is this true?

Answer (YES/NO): NO